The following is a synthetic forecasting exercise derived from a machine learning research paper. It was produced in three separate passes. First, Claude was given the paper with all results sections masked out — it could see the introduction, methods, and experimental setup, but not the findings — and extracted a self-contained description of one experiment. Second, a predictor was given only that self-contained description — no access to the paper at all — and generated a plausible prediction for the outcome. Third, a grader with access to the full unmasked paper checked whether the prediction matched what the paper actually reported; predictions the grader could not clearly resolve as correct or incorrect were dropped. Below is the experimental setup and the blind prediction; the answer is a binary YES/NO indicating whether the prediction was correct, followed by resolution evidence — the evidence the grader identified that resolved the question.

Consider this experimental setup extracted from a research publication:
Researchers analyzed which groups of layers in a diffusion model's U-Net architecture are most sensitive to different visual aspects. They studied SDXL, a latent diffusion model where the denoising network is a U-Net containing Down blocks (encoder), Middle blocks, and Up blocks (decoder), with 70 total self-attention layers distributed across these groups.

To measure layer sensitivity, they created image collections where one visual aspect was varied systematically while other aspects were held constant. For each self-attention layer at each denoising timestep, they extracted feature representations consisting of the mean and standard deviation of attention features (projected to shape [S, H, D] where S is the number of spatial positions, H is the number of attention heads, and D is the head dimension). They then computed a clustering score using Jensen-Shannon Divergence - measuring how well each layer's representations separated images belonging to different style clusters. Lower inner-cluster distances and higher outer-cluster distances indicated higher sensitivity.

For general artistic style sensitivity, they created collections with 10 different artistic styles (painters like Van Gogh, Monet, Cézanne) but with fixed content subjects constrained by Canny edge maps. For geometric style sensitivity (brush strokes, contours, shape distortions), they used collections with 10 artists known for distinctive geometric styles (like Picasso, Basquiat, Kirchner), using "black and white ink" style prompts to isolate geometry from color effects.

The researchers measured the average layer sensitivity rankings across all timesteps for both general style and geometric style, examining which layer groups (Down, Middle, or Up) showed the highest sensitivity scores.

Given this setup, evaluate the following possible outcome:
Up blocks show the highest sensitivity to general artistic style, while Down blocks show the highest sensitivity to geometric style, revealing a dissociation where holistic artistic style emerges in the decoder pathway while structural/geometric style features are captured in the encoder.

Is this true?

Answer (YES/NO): NO